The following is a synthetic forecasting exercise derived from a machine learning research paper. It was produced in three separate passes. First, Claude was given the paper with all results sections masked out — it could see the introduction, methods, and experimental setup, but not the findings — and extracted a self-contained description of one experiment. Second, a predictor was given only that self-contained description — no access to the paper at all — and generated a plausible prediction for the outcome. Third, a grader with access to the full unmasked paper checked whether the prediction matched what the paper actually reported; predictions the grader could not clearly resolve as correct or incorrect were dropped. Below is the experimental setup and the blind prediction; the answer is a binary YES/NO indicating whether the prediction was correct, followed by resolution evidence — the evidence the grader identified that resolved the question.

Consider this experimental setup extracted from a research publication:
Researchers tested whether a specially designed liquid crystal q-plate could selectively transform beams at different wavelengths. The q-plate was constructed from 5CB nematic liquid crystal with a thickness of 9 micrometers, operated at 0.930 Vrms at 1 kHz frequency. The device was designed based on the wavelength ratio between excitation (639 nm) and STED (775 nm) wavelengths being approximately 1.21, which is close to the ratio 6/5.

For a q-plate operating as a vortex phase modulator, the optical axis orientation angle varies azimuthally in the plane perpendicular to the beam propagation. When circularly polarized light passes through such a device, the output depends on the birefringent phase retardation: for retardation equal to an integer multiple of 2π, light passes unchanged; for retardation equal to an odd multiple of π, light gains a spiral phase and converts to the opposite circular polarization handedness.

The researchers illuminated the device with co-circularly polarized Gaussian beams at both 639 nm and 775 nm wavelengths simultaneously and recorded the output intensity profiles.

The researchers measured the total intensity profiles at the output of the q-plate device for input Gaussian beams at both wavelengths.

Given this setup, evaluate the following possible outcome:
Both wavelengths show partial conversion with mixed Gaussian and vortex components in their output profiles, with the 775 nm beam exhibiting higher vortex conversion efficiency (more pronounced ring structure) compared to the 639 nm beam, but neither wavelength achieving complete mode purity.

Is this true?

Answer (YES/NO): NO